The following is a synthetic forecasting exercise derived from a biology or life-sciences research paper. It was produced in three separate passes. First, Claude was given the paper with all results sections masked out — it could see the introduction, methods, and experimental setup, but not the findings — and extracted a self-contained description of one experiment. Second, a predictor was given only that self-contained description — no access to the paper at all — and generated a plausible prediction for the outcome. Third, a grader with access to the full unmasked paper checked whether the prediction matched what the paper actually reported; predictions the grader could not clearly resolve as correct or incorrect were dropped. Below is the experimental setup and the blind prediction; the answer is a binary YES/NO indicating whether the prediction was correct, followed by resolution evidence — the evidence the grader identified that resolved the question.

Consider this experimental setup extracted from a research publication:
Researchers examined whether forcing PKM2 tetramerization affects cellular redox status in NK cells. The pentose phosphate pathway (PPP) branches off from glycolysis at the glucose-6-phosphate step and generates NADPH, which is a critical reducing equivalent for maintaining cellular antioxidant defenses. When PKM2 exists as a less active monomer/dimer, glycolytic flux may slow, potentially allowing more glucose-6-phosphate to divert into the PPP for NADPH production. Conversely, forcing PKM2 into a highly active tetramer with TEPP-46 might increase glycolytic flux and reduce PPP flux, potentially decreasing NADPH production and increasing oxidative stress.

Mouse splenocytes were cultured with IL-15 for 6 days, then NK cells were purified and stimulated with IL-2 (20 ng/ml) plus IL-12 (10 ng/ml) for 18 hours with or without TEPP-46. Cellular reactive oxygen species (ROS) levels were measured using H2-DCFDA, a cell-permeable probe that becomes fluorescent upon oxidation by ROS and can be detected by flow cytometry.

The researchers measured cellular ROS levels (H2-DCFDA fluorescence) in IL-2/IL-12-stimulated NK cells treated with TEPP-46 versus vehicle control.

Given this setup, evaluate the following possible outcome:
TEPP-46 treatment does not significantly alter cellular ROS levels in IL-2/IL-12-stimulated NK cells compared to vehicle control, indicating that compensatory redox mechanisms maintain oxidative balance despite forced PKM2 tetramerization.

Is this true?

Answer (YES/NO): NO